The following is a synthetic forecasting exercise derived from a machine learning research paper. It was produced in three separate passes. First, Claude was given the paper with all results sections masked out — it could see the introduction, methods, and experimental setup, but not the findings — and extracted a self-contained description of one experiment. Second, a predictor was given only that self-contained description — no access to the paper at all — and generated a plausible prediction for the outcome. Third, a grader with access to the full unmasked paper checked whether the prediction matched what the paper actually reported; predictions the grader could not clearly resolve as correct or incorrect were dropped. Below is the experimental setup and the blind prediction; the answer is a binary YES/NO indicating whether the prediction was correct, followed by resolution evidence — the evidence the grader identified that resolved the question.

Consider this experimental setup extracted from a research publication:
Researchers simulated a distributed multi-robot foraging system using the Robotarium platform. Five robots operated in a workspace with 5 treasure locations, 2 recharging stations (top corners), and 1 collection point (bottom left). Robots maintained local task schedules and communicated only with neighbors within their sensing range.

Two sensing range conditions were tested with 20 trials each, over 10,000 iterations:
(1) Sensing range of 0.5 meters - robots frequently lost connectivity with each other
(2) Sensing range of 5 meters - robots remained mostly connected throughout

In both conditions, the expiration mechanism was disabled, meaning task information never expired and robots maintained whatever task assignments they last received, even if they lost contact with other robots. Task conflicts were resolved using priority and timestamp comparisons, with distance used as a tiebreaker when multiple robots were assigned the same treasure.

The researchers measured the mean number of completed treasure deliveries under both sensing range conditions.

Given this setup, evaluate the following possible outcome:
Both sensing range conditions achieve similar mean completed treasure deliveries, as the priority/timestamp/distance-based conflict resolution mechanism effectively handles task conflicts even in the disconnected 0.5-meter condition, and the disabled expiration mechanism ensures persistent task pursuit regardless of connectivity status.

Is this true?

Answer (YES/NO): YES